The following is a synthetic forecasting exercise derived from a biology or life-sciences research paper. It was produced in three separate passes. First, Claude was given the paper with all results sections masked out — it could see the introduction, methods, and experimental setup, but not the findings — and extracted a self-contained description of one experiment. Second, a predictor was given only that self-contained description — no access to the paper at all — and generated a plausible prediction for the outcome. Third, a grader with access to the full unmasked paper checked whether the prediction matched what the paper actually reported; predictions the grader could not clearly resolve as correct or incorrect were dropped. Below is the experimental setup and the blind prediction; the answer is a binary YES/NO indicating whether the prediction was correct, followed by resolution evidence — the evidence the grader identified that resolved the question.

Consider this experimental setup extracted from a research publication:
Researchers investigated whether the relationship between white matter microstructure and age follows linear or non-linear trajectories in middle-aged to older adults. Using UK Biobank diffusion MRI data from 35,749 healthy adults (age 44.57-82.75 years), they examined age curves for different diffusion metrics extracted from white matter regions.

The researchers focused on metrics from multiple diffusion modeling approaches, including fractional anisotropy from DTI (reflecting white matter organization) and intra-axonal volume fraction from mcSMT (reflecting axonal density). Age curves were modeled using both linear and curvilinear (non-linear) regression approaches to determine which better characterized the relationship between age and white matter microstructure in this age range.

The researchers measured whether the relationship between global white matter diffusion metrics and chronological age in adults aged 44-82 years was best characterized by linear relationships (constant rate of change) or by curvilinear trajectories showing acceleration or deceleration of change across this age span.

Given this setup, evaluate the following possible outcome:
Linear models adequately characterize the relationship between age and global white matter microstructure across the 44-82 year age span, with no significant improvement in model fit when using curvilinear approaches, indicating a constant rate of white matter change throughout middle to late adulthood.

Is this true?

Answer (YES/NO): YES